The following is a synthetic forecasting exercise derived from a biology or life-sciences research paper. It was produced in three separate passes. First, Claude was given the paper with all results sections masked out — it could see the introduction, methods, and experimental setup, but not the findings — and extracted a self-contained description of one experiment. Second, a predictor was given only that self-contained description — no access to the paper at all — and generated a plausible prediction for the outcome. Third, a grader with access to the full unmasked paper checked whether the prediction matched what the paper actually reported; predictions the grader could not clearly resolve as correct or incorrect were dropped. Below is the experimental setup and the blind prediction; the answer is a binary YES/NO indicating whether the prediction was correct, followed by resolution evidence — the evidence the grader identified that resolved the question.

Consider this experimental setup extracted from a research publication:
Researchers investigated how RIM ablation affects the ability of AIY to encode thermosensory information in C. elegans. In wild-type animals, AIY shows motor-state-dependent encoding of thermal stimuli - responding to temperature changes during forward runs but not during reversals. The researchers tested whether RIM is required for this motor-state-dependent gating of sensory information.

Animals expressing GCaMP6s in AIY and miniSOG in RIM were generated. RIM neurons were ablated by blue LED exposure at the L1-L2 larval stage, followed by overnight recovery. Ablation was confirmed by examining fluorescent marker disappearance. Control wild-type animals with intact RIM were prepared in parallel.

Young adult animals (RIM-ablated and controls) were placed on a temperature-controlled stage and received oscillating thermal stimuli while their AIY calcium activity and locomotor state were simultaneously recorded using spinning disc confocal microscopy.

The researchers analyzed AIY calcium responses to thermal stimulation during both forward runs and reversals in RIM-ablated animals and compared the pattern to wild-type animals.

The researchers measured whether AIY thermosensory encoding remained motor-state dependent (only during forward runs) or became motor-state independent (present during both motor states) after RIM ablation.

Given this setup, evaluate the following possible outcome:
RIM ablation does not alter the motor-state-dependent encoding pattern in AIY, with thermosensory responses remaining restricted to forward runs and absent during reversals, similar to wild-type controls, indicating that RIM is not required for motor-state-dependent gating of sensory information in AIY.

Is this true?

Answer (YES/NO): NO